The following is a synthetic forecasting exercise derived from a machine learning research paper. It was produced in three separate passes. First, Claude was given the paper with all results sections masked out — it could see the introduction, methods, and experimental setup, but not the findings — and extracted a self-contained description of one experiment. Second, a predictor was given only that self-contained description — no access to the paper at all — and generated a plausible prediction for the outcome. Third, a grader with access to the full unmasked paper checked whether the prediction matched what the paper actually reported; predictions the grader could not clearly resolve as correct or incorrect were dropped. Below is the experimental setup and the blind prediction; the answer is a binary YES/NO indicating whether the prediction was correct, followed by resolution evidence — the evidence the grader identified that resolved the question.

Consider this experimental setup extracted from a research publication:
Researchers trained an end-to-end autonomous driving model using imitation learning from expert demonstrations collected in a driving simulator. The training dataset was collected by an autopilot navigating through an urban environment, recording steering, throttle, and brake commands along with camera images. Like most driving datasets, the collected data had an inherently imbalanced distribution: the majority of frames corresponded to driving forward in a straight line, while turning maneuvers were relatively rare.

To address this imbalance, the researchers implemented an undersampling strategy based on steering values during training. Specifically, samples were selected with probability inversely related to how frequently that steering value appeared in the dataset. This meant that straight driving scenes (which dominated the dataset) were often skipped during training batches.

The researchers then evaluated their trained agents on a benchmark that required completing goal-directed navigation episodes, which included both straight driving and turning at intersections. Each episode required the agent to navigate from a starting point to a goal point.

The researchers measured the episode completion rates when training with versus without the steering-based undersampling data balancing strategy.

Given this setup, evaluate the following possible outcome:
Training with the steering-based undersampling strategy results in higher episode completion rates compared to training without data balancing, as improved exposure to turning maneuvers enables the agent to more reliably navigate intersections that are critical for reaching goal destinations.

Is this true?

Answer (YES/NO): YES